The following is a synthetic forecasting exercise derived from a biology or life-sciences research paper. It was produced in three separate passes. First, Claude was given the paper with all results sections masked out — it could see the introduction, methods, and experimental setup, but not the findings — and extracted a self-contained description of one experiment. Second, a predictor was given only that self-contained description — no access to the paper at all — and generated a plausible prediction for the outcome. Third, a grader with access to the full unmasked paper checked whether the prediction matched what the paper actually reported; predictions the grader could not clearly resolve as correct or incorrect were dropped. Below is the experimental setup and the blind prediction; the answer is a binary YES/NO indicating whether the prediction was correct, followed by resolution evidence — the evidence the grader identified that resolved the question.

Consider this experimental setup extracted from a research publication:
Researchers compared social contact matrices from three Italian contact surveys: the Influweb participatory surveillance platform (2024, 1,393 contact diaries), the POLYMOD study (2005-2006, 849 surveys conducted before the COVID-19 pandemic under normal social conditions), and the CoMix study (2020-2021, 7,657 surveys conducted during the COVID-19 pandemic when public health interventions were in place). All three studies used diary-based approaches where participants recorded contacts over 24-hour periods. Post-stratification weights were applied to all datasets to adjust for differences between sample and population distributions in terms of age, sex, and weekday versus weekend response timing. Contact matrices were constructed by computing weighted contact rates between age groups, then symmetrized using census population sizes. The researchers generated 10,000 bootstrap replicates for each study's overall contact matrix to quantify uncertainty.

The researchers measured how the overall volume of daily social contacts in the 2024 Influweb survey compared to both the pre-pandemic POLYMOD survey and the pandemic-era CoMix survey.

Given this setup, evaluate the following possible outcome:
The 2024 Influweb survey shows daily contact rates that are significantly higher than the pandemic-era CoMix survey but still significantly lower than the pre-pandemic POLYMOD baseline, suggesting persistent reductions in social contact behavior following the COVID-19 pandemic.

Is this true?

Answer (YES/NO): YES